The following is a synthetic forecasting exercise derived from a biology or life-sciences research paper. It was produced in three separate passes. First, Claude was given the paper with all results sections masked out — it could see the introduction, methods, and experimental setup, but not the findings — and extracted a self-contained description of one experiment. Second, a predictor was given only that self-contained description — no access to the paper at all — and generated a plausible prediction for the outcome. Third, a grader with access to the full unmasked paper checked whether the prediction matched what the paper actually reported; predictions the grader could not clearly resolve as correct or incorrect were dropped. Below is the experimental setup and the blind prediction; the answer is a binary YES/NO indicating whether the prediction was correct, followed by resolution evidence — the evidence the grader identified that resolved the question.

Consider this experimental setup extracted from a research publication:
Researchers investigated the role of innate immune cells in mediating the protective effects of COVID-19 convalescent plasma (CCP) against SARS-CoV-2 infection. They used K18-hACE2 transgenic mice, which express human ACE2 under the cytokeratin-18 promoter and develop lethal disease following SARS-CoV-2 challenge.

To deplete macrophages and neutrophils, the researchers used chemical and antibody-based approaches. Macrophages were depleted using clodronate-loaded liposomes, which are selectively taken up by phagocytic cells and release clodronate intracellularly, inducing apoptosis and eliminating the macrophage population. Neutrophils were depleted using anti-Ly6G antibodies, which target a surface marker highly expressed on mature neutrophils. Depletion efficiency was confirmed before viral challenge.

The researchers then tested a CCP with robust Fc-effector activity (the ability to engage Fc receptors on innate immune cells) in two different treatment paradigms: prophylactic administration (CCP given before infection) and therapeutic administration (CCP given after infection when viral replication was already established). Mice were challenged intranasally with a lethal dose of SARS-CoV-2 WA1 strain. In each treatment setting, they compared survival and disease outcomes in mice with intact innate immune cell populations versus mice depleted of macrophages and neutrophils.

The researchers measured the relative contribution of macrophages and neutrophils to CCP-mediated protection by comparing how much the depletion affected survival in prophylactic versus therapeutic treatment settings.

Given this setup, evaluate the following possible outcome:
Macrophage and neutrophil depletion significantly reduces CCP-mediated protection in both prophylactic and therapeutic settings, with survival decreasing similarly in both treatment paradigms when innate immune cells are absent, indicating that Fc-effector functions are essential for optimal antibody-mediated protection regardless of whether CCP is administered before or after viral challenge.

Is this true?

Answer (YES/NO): NO